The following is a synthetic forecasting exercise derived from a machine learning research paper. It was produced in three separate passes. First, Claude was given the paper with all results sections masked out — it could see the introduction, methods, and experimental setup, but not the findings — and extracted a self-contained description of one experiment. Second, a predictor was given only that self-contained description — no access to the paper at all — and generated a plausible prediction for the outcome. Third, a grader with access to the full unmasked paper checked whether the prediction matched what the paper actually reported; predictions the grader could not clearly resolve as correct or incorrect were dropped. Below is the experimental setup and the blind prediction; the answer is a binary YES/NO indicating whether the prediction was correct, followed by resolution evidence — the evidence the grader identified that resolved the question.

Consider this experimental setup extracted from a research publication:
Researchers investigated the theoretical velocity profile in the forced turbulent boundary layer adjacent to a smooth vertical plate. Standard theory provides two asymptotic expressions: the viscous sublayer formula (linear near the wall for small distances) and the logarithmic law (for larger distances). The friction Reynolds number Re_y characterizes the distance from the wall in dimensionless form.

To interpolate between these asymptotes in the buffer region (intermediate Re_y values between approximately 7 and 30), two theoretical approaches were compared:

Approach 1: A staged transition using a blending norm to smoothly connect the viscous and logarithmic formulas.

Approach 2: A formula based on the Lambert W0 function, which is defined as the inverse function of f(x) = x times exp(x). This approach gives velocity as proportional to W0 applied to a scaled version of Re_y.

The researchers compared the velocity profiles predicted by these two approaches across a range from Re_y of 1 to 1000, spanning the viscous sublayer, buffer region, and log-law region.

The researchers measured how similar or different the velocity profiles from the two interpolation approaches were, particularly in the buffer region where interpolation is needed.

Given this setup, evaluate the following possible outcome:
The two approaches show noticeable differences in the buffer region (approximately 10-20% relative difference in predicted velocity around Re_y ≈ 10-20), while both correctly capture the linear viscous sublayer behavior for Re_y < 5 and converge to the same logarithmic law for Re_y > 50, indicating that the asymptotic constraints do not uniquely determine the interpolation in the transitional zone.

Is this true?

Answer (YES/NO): NO